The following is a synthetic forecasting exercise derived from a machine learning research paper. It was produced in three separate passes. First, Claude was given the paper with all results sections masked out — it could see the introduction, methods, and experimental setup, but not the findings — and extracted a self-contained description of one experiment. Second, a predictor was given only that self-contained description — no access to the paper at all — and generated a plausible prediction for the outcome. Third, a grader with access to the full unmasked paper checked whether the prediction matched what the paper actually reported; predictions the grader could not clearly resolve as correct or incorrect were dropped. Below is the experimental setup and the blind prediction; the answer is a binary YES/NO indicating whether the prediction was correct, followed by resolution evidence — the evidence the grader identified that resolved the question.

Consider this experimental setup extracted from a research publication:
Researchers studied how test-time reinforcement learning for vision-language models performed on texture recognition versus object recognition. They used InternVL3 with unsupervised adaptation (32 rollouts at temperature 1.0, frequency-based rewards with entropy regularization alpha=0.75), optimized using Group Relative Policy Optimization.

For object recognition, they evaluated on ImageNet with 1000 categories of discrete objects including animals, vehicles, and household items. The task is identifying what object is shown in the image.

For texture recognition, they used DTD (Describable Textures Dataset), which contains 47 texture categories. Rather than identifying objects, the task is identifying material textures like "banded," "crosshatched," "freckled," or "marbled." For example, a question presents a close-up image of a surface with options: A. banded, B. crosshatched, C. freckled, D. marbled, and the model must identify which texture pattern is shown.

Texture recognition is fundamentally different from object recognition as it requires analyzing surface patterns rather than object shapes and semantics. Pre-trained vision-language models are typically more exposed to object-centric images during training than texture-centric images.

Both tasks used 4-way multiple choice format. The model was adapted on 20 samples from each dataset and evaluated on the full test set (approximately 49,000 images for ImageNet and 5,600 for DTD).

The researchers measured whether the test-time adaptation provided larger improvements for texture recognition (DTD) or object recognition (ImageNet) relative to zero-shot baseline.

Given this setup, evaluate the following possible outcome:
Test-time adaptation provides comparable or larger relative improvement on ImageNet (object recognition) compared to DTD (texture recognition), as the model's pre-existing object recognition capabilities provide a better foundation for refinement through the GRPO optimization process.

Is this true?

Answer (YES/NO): NO